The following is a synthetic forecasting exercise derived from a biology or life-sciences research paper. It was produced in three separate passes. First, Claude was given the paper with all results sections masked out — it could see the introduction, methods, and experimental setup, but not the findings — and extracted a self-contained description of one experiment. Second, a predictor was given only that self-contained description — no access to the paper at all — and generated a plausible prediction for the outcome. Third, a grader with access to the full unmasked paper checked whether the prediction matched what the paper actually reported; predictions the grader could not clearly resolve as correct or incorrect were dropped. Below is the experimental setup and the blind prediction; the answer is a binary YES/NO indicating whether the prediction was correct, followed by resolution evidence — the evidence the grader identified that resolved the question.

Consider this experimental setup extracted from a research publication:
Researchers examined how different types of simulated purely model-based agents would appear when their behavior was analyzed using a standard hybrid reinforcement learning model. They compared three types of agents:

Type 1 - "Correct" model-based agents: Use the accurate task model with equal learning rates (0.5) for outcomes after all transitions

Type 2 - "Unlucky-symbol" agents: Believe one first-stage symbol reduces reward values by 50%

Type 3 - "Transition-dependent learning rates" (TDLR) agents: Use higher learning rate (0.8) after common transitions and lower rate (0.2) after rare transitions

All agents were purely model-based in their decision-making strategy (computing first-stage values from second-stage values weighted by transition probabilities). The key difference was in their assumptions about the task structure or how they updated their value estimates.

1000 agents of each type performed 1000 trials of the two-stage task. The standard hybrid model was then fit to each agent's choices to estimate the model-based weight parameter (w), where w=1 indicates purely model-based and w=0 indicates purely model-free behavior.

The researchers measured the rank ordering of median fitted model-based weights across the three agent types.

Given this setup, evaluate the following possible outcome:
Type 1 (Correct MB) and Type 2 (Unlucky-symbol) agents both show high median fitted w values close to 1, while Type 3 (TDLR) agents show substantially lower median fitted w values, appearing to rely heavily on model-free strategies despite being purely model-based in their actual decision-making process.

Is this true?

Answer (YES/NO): NO